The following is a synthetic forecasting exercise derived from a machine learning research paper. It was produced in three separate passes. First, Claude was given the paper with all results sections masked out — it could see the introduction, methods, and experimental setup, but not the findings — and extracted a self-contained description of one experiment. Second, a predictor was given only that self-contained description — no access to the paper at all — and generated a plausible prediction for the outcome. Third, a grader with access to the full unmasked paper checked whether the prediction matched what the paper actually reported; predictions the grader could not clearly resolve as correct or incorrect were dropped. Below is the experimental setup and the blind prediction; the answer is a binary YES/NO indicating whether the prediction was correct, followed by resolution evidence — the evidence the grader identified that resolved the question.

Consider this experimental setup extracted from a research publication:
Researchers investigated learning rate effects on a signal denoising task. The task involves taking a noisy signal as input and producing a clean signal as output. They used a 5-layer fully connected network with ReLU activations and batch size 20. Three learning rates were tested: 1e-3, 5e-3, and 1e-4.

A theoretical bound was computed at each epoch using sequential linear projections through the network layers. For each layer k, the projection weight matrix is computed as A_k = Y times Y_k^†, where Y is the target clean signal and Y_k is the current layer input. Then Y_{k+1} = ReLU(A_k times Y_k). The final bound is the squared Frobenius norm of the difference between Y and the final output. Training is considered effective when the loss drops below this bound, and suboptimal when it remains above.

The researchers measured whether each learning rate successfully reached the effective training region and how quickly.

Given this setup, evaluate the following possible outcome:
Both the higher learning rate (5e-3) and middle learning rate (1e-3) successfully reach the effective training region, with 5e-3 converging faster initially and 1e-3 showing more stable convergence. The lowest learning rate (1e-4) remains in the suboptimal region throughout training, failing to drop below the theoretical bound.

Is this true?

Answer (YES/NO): YES